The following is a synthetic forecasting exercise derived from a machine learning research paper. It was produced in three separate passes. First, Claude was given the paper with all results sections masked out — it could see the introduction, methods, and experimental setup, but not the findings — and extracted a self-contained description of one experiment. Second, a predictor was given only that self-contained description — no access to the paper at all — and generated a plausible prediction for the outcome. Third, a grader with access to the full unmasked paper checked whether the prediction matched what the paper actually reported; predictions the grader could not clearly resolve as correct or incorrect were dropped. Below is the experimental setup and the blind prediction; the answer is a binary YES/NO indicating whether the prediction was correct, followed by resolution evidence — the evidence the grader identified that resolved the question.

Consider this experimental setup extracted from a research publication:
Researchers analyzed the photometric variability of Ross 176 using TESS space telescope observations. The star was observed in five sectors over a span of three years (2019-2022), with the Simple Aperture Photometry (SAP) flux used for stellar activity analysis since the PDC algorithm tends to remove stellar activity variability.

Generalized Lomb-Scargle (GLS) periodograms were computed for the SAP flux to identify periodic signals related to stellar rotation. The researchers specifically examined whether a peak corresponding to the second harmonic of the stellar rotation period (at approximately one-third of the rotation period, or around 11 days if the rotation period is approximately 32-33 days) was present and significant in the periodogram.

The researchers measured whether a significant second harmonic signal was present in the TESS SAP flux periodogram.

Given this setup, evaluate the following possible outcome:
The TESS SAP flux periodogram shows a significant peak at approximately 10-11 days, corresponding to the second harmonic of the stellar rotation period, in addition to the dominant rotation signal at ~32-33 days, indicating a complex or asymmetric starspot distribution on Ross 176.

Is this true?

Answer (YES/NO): NO